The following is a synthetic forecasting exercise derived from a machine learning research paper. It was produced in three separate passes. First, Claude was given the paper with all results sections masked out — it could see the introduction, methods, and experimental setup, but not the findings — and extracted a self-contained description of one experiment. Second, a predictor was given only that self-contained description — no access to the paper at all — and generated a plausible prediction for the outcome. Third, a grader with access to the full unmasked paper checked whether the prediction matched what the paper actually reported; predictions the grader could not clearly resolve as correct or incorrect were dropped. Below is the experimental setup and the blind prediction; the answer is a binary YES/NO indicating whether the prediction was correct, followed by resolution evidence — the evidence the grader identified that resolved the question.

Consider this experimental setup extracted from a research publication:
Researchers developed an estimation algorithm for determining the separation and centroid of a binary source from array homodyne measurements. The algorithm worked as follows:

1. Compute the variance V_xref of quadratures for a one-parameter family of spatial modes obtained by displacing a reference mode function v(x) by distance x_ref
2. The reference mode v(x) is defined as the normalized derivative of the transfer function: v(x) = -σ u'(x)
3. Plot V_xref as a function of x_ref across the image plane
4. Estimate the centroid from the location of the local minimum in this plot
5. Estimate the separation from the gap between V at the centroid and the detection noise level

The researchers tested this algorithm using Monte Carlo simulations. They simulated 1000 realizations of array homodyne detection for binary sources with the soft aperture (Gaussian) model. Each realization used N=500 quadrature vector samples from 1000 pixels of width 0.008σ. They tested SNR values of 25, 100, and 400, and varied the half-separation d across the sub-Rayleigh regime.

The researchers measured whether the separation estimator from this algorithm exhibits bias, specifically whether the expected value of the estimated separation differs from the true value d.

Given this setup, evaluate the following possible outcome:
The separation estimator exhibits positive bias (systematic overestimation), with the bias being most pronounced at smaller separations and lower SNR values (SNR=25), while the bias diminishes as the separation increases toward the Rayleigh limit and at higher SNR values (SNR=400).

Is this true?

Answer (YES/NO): NO